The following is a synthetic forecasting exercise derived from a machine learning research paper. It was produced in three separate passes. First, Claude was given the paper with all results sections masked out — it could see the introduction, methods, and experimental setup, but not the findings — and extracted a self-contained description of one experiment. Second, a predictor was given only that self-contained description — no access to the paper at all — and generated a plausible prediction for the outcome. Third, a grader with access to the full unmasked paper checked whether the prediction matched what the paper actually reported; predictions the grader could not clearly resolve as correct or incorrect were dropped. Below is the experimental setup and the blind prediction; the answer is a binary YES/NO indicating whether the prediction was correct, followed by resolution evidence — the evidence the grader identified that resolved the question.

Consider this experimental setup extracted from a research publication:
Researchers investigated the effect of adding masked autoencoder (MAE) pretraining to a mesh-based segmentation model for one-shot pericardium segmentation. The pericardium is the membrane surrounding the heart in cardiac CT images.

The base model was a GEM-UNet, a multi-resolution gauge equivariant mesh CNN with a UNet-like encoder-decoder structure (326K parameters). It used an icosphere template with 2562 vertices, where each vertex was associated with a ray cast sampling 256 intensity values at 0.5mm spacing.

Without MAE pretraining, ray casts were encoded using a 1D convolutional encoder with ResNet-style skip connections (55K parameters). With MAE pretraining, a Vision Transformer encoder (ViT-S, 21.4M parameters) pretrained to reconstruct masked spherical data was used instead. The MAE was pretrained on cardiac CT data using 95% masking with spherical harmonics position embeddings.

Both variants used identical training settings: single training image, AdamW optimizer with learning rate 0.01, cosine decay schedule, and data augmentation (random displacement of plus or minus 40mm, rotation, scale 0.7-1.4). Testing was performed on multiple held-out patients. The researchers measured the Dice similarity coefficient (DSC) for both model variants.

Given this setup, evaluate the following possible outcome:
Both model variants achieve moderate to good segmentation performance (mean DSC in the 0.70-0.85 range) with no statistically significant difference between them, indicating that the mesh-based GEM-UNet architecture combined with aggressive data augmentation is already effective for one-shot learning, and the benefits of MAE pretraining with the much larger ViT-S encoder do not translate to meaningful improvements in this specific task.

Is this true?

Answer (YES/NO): NO